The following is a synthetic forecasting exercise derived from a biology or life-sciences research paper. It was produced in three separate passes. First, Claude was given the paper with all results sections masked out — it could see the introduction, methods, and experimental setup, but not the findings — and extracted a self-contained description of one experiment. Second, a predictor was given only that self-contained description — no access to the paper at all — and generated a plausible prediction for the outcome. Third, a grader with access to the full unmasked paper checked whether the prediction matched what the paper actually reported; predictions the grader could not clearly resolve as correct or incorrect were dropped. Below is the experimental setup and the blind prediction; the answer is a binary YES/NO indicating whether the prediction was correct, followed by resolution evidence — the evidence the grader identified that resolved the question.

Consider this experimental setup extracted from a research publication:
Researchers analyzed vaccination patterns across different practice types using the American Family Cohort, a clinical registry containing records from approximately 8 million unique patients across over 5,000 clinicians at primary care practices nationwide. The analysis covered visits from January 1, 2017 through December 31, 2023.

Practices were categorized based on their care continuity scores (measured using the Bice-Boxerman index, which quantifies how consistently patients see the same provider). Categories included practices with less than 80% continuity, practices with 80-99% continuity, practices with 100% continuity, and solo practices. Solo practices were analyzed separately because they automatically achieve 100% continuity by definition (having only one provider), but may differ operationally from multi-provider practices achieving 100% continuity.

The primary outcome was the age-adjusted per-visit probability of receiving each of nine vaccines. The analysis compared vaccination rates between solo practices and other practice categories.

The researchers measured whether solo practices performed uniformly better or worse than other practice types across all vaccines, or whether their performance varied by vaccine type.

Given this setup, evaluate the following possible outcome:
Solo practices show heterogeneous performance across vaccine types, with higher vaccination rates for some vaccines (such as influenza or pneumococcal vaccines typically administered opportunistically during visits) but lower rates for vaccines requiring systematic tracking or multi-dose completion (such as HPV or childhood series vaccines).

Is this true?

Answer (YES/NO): YES